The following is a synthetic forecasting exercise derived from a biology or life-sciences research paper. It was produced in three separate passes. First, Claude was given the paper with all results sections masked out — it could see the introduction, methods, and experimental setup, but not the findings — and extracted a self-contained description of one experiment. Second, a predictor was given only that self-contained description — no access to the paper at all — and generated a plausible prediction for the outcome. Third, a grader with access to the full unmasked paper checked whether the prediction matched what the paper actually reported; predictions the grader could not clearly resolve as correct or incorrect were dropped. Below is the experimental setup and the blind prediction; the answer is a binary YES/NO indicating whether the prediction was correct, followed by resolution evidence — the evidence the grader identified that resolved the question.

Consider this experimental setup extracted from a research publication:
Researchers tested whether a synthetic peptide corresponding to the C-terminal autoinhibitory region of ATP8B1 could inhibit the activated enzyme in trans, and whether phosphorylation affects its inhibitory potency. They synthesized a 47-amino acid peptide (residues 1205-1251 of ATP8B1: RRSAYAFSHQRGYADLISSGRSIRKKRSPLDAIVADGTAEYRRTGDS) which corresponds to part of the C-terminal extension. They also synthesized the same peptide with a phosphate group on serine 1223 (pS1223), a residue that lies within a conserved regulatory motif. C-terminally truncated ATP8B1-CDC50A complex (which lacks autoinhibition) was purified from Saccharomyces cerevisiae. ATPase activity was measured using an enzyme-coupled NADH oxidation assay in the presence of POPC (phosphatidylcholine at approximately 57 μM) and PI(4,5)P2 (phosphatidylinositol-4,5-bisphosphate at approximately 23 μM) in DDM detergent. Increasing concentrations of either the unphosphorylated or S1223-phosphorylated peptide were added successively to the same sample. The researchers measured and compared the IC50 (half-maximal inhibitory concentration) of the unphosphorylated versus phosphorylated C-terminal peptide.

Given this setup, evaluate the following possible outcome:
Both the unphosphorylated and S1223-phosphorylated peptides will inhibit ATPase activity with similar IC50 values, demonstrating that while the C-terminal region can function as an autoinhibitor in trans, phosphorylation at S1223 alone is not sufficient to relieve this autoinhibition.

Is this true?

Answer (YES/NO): NO